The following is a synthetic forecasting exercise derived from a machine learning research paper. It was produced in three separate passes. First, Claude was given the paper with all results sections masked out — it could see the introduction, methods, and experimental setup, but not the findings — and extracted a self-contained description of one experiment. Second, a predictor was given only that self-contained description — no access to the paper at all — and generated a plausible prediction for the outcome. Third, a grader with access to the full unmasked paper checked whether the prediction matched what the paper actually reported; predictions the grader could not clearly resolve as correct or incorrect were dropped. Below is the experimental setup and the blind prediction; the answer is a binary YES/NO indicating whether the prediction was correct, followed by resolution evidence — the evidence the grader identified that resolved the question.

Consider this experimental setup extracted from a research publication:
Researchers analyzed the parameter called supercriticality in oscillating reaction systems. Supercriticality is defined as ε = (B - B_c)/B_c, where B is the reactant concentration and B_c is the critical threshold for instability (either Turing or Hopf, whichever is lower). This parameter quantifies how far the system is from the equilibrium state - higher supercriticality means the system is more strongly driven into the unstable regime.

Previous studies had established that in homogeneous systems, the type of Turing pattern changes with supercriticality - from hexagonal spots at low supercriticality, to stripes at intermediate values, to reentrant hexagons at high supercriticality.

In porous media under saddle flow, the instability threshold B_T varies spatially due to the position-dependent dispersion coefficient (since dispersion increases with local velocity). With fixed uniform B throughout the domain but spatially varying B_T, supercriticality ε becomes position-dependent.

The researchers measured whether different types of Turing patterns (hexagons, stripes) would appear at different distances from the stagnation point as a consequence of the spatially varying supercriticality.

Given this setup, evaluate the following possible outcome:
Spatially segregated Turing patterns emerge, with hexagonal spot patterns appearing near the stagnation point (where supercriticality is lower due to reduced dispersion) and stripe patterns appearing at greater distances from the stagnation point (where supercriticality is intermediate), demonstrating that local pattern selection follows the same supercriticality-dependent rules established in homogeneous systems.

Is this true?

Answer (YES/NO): NO